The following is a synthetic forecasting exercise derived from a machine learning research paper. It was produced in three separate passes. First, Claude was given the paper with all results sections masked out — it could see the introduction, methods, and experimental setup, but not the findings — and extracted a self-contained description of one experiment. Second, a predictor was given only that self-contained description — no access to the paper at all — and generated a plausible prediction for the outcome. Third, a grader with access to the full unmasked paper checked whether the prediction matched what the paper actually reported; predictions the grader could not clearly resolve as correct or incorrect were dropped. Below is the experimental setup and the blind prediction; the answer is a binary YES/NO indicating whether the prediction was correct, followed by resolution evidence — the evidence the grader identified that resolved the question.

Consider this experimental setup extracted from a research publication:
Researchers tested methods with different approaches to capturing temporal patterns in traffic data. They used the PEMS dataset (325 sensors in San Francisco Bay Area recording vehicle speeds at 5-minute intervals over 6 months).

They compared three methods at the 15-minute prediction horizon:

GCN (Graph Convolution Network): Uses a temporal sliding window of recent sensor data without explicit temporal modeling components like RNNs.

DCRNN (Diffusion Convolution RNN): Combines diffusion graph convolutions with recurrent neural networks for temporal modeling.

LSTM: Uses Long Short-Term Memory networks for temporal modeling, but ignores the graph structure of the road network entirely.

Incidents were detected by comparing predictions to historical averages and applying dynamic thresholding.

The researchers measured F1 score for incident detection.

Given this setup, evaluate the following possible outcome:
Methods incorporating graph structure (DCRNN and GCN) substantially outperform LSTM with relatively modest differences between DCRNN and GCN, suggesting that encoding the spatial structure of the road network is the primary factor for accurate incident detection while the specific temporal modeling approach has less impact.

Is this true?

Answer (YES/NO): NO